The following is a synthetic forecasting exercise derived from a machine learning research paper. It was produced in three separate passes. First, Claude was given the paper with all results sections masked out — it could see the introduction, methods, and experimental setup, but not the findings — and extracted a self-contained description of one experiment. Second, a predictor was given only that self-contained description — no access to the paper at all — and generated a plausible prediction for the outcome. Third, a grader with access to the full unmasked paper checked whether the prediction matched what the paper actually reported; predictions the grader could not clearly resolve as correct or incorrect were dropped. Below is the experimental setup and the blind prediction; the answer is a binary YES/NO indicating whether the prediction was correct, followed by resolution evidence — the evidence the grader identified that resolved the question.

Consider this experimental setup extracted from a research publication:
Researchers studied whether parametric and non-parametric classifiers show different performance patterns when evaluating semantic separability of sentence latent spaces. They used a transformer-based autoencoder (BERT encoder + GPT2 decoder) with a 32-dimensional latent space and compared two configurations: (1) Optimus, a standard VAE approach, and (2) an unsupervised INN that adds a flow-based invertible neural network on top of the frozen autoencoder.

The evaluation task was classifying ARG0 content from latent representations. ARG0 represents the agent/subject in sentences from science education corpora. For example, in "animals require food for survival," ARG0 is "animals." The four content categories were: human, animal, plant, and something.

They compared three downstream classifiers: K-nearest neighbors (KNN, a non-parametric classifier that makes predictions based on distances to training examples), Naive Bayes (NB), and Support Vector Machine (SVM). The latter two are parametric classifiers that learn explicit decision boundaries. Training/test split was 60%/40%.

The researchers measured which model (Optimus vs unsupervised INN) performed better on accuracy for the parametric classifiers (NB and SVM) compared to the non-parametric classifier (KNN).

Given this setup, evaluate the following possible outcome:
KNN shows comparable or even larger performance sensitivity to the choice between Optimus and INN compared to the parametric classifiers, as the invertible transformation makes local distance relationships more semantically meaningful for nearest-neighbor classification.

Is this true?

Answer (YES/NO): NO